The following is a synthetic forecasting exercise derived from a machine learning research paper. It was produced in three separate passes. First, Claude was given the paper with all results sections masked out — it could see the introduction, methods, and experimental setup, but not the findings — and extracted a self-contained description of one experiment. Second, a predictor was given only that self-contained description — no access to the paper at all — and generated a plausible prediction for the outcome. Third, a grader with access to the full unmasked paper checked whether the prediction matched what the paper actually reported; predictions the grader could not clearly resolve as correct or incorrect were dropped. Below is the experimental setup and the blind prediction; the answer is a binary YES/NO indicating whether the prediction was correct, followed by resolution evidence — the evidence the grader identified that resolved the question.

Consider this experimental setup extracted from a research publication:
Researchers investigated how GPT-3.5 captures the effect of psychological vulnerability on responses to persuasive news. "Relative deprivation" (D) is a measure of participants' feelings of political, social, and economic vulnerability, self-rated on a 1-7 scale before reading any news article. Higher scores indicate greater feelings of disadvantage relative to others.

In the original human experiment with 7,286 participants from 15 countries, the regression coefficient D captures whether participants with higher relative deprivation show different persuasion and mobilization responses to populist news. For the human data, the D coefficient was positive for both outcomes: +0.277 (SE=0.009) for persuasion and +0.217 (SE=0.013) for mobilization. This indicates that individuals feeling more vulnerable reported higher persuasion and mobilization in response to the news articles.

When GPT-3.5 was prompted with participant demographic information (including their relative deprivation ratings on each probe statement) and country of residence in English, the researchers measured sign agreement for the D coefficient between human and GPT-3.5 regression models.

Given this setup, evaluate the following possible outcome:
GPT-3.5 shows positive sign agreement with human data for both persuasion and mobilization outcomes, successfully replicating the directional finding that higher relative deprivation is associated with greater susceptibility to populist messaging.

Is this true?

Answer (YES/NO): YES